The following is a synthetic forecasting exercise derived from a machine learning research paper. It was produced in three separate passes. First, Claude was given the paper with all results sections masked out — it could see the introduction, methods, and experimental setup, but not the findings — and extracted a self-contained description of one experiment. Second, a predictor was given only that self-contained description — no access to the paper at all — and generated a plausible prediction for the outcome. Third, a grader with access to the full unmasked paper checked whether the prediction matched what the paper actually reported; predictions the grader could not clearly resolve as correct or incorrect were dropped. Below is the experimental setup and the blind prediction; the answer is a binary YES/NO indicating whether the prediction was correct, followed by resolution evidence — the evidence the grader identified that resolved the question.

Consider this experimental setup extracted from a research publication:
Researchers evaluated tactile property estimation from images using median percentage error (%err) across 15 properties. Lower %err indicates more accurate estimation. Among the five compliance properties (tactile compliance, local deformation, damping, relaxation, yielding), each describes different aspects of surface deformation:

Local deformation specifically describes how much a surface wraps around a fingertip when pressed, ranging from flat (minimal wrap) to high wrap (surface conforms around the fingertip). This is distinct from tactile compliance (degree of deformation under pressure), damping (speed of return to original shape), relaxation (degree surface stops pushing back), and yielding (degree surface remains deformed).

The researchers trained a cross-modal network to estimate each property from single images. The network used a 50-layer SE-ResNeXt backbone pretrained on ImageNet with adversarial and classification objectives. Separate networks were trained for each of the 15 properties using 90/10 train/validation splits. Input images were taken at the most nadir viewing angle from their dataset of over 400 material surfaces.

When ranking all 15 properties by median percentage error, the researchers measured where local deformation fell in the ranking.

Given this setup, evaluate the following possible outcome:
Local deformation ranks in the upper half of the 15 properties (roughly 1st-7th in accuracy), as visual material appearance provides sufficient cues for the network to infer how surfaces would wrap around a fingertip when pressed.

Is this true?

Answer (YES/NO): YES